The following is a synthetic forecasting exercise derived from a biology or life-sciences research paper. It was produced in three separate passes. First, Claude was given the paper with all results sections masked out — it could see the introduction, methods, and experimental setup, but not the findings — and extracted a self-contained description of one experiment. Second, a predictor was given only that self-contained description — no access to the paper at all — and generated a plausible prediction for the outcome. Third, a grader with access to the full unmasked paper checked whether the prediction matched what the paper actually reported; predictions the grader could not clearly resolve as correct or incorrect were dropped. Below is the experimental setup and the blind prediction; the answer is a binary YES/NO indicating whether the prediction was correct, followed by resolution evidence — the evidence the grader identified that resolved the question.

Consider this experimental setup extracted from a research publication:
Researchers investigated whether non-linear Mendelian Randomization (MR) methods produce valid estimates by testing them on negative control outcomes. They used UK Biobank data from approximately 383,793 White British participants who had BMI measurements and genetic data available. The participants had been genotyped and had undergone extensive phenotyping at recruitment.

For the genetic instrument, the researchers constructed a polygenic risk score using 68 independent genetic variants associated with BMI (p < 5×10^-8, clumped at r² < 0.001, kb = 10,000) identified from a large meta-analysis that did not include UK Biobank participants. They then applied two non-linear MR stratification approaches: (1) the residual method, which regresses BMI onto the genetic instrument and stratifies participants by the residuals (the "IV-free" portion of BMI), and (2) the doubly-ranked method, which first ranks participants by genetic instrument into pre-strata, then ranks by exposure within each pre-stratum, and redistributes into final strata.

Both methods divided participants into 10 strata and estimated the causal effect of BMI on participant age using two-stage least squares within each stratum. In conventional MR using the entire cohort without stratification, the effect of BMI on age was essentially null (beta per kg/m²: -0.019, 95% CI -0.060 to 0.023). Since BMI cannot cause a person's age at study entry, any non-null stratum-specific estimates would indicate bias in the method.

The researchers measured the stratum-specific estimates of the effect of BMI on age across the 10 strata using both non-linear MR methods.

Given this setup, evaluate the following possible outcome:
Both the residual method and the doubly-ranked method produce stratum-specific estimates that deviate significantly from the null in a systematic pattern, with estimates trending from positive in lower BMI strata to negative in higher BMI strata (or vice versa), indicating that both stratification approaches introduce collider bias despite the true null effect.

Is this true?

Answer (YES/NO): YES